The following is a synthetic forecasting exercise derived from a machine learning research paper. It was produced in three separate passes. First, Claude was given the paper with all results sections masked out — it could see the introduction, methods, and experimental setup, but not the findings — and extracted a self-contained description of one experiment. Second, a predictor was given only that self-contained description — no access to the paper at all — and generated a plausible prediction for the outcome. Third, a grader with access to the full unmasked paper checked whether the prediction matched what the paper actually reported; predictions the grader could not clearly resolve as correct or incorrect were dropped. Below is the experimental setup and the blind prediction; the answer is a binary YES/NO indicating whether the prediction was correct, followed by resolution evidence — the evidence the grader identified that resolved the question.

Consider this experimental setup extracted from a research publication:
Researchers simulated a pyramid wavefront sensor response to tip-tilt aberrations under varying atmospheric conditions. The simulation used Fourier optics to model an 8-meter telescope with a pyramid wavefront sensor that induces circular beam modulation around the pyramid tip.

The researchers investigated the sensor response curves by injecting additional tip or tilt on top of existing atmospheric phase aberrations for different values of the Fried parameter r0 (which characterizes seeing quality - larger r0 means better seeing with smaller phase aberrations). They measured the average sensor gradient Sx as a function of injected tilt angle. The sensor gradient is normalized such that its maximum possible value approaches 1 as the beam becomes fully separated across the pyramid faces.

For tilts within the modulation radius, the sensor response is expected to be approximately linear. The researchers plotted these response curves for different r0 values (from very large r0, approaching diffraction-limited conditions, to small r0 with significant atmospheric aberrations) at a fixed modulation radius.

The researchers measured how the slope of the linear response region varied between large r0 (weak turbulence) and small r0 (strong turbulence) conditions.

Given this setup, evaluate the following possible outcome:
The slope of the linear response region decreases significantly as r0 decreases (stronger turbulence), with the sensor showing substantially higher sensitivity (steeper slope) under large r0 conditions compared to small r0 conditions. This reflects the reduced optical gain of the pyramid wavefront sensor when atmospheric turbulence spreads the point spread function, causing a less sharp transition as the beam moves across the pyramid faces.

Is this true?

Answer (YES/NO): YES